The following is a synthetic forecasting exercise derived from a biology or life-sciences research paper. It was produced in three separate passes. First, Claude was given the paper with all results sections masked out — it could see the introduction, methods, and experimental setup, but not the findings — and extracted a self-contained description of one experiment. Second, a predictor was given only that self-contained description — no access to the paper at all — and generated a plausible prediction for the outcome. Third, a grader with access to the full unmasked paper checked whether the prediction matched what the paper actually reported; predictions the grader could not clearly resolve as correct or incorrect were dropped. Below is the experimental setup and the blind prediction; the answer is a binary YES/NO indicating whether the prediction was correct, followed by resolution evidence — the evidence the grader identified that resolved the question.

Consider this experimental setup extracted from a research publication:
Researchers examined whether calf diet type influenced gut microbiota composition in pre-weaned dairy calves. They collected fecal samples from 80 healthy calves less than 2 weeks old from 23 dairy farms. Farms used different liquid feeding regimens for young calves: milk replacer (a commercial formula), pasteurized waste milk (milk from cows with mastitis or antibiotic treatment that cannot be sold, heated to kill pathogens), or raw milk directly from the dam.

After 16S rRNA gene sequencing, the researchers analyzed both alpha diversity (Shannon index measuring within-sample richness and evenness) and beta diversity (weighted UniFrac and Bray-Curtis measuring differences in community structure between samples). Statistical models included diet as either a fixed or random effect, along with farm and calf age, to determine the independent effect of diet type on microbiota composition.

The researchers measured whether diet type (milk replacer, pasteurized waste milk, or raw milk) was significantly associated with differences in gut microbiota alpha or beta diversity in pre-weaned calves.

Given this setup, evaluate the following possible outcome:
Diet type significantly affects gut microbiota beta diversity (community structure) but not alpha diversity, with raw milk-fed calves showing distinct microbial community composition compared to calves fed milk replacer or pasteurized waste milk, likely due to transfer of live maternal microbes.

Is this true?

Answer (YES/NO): NO